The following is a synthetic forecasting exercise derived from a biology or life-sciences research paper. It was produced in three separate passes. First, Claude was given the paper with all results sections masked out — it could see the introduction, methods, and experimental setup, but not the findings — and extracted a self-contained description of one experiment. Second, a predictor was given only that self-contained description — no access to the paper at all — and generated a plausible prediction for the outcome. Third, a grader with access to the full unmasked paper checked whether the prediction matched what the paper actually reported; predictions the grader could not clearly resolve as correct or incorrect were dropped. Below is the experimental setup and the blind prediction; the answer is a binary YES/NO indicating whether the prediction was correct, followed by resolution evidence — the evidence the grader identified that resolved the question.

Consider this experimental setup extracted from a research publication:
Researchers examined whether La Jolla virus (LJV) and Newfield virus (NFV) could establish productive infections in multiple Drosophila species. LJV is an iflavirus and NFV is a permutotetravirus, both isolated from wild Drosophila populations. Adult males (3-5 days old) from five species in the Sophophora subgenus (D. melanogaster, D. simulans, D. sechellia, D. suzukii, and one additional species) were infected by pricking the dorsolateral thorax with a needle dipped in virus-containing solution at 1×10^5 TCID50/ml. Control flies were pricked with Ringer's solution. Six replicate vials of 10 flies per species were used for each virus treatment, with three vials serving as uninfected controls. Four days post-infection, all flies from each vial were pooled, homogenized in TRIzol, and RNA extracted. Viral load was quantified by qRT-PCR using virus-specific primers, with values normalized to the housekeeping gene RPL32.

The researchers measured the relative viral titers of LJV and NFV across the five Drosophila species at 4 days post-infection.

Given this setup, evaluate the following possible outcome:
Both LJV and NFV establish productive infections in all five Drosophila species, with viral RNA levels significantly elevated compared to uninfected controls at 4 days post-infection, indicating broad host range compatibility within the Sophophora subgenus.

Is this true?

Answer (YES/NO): NO